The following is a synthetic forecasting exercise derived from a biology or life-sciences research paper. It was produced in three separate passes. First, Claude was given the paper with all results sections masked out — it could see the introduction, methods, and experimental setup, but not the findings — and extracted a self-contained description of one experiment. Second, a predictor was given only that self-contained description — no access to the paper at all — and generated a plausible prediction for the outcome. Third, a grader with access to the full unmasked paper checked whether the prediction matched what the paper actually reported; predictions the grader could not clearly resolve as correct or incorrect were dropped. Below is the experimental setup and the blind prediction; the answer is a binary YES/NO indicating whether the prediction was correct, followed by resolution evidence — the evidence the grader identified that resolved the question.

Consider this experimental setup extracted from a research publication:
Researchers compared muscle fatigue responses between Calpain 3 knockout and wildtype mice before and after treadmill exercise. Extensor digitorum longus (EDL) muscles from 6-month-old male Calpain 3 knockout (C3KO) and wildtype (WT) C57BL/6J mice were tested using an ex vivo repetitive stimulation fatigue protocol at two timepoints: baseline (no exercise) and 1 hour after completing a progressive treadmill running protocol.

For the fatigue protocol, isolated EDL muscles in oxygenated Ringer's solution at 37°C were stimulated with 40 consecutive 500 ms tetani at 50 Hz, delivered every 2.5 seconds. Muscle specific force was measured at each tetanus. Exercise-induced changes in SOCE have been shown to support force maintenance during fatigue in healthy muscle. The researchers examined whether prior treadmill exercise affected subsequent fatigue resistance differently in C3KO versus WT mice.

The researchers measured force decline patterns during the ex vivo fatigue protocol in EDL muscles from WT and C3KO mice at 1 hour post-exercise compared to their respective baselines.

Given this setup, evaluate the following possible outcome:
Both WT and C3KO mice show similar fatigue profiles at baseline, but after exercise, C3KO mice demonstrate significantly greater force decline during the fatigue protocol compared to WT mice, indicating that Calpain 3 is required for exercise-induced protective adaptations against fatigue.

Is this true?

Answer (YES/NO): YES